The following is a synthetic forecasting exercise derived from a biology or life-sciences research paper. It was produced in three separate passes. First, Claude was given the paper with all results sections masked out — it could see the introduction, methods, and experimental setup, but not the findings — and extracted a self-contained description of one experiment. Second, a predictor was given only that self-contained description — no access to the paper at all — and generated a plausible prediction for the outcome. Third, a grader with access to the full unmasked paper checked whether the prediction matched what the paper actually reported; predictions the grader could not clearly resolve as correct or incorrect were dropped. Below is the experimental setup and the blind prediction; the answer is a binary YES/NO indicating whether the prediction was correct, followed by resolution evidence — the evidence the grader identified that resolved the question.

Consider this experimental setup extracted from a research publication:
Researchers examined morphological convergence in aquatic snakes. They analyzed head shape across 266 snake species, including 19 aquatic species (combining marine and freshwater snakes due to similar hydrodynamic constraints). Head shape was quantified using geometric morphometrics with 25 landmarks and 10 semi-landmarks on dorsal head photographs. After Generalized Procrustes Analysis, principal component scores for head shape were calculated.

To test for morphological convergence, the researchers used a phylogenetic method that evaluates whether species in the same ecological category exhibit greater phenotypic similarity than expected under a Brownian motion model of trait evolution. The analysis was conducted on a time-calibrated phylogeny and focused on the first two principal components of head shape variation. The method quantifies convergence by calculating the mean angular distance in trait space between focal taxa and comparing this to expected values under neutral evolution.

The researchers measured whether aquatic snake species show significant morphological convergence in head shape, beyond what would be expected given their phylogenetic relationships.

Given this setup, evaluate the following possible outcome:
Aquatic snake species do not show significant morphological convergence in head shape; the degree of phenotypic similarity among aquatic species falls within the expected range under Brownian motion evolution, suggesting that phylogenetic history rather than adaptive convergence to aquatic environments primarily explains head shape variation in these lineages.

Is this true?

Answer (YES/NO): NO